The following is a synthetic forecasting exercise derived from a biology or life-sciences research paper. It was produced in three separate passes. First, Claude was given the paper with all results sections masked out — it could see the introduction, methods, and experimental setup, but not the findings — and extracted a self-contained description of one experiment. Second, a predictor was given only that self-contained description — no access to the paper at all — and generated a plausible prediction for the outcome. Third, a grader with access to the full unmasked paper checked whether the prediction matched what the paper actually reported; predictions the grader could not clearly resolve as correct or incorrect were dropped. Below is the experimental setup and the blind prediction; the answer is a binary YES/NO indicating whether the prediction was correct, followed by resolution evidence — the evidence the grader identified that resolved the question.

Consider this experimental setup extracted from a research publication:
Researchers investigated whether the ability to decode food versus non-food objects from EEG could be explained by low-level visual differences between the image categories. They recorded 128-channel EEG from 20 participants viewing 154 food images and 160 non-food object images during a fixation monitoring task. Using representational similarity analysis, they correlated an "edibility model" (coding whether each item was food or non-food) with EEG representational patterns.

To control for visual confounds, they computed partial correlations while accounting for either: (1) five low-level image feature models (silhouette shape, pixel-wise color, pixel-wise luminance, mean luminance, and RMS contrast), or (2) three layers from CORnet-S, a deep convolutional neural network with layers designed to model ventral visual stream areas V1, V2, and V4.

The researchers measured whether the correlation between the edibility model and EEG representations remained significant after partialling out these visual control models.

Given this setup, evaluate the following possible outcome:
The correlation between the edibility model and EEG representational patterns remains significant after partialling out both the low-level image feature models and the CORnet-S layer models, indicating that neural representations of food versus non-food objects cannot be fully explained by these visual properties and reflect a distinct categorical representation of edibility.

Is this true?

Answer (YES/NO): NO